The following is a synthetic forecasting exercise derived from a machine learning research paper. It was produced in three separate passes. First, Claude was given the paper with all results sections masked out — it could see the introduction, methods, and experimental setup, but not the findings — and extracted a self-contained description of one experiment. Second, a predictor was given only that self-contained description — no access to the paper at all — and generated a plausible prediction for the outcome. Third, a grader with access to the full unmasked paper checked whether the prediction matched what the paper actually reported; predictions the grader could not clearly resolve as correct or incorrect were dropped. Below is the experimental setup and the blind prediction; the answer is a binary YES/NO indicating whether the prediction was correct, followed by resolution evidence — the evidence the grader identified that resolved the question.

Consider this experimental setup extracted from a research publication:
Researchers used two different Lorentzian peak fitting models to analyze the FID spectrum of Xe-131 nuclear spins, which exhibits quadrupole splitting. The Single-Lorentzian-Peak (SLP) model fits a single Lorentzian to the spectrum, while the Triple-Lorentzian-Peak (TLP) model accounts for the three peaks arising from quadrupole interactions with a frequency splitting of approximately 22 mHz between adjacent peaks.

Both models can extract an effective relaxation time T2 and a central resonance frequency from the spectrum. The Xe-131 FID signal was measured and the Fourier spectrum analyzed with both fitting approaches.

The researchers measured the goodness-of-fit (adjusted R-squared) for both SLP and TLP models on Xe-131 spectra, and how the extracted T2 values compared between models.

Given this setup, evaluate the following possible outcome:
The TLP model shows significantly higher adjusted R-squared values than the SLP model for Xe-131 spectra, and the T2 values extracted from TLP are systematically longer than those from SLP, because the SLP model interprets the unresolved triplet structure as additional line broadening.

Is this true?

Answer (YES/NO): YES